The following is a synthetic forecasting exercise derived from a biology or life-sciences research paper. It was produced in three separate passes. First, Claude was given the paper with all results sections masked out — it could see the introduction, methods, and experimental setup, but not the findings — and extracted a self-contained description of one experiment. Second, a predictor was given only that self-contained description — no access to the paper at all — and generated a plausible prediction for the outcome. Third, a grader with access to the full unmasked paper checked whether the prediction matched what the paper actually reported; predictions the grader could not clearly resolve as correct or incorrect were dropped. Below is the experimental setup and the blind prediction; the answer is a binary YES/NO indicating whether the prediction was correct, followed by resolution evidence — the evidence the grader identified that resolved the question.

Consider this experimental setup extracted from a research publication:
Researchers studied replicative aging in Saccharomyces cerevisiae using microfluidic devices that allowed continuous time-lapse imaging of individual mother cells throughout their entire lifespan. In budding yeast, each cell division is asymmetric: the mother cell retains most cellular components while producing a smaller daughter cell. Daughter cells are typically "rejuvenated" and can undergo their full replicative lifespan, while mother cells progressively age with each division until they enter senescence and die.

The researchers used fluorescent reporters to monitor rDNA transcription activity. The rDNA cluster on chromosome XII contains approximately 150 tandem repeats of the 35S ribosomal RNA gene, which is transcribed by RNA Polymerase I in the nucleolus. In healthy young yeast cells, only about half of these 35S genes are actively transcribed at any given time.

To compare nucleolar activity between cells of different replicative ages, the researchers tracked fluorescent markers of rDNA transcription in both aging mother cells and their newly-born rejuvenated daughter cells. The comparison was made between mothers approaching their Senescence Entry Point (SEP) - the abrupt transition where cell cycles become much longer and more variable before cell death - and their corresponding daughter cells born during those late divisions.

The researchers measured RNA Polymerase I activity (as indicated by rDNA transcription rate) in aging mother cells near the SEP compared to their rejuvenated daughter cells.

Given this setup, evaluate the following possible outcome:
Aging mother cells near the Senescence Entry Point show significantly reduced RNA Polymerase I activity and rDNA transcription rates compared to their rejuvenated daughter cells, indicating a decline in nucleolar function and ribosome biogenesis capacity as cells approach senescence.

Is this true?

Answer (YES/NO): NO